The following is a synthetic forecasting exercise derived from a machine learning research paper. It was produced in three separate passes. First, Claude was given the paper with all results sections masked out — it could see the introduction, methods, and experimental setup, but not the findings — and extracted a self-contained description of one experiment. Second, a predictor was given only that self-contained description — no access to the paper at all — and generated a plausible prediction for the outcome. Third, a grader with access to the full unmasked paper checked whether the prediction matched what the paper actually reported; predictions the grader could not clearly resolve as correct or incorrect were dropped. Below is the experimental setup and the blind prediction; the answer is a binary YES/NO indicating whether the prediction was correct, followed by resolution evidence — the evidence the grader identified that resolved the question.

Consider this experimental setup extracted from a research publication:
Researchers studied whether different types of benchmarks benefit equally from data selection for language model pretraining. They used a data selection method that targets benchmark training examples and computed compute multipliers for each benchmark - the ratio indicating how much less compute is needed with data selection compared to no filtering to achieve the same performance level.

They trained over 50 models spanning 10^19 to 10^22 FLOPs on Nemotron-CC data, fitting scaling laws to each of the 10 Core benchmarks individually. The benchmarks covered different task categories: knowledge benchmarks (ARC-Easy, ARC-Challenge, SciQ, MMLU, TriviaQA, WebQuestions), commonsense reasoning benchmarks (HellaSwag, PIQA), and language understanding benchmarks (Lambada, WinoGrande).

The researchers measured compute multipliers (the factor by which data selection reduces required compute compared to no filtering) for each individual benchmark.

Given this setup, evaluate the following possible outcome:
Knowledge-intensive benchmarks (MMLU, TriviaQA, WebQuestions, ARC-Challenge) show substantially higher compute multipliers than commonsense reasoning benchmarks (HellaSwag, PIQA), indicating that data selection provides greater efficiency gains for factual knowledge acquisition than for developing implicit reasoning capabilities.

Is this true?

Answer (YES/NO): NO